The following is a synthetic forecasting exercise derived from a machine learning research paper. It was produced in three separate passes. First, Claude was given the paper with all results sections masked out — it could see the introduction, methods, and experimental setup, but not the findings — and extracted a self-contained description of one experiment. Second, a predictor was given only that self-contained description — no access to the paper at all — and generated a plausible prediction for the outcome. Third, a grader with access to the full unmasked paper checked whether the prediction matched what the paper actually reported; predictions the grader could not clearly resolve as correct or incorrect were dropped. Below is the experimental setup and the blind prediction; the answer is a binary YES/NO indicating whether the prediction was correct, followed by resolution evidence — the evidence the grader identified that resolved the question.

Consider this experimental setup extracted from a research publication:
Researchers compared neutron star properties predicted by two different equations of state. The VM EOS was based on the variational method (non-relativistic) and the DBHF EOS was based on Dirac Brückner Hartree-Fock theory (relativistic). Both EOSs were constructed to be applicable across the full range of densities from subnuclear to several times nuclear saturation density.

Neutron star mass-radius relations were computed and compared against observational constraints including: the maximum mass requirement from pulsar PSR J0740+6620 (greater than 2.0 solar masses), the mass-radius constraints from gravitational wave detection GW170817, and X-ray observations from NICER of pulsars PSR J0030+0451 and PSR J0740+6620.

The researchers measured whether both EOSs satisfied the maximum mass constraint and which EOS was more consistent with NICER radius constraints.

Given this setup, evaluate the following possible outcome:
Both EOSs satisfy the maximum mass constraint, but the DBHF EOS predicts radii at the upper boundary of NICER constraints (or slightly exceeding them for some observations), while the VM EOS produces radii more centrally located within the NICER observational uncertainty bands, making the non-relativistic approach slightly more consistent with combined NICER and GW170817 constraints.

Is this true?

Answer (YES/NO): NO